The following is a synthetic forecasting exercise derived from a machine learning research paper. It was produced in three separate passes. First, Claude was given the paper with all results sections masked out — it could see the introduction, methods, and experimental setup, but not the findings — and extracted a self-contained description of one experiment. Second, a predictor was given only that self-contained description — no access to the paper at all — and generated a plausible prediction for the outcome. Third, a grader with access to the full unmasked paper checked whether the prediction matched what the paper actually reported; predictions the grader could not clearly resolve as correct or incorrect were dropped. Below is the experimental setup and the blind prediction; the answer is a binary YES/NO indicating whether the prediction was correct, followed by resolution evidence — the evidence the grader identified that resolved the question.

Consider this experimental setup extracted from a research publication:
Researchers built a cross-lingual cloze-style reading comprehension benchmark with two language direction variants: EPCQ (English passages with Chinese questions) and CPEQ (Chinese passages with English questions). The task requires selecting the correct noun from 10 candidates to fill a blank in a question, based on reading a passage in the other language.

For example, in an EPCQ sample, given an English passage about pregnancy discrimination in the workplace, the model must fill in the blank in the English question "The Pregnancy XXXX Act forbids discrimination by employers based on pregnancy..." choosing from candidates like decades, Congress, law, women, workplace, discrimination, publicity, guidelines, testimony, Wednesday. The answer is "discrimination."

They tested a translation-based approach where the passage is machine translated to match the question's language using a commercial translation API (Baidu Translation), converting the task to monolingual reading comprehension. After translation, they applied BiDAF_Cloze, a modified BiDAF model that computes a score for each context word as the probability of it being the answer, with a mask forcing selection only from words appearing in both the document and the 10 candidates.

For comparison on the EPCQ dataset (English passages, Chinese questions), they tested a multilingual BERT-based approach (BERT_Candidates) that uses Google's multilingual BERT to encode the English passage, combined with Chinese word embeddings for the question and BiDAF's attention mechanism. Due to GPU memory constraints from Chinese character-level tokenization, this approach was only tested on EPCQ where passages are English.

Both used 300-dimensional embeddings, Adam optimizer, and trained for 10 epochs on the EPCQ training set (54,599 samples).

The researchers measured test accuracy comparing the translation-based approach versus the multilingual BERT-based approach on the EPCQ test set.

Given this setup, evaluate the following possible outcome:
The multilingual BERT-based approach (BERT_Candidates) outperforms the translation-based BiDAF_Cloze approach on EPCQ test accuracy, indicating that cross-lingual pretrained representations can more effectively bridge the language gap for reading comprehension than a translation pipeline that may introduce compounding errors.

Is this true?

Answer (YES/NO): NO